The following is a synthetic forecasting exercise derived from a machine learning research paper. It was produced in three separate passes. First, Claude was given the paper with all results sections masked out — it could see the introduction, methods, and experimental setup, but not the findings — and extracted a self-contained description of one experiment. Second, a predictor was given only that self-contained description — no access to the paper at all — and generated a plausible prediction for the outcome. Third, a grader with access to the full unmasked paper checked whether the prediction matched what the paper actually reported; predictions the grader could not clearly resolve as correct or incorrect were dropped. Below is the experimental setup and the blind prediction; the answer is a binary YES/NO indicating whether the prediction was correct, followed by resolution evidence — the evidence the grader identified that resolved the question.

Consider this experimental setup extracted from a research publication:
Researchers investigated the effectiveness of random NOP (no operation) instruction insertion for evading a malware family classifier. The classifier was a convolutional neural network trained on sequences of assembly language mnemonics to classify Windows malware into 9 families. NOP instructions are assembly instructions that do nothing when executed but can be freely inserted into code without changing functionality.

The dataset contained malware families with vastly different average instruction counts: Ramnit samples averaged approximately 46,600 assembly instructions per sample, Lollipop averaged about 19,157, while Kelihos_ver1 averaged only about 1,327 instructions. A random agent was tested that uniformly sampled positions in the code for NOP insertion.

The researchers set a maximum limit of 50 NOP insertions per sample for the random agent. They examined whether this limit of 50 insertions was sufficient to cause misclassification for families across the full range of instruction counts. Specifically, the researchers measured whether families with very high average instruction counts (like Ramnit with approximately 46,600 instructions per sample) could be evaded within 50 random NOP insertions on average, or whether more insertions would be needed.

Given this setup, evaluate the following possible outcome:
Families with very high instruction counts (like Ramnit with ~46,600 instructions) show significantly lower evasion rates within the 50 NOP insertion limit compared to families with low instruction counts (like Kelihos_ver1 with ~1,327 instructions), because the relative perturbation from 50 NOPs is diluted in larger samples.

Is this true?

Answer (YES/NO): YES